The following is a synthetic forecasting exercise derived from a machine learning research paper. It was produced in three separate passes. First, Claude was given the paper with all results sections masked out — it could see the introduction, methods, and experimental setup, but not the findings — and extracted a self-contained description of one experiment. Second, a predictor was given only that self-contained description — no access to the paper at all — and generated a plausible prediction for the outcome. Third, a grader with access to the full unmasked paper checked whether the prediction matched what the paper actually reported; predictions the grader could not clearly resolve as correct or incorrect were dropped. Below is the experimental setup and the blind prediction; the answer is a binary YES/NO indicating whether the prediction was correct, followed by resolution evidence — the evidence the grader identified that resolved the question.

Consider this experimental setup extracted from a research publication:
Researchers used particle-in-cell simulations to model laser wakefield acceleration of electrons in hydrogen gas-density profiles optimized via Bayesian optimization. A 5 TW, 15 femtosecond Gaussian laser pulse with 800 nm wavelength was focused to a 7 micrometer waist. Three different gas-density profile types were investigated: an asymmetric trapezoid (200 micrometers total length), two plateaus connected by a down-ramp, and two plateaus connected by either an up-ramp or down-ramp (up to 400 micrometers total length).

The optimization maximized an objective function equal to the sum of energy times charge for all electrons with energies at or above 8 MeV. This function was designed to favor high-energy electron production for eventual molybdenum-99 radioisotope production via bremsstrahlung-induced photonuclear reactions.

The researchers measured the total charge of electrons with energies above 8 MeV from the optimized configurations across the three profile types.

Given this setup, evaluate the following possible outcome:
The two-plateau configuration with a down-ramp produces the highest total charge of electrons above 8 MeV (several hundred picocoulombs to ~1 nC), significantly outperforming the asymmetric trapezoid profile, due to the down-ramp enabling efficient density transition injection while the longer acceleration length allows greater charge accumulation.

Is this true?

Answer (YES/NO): NO